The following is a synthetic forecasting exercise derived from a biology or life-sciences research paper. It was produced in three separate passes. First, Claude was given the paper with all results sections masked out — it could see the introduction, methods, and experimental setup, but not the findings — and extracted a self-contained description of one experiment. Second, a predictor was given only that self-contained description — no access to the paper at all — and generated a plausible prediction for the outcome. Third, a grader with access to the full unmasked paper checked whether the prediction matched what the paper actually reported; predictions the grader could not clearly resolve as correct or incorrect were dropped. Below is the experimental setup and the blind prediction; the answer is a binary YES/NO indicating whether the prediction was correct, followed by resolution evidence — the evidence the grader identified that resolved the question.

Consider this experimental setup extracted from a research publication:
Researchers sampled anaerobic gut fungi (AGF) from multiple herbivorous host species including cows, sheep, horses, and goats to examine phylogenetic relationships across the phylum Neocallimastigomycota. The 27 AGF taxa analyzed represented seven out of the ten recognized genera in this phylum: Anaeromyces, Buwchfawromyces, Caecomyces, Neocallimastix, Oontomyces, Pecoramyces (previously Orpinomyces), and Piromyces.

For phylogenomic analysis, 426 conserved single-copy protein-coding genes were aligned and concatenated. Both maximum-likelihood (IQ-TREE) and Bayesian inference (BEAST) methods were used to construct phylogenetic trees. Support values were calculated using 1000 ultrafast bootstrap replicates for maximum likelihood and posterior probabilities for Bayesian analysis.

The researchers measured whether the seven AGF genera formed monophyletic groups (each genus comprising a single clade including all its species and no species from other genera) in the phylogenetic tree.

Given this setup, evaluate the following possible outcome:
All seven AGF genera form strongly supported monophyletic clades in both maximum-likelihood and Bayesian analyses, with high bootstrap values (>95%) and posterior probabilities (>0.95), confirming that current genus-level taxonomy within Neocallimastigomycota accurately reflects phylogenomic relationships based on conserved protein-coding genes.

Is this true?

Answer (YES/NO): YES